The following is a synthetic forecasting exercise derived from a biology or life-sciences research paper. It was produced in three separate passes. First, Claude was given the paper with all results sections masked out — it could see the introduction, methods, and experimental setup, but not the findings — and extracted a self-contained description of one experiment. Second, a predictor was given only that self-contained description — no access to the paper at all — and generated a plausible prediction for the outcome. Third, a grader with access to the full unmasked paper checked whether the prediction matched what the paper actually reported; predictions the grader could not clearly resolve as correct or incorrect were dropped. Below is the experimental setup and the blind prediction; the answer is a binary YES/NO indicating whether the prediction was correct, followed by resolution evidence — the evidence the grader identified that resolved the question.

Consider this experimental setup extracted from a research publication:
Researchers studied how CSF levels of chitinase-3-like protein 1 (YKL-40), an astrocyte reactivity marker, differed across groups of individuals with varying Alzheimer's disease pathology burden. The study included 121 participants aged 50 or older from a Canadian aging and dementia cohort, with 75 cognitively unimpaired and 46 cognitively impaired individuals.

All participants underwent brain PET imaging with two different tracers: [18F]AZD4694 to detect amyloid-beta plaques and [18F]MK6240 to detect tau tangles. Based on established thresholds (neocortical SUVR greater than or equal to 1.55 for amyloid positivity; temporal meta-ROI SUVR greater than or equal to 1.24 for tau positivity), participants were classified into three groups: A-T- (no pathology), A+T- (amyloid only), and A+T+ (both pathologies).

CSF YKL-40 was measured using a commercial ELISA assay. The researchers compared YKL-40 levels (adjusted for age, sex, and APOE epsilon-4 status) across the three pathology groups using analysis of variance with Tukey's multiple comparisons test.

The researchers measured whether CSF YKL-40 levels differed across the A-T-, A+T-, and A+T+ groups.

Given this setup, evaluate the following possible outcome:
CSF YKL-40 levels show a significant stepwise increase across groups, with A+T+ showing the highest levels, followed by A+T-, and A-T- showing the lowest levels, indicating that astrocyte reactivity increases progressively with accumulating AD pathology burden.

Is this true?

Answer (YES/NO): NO